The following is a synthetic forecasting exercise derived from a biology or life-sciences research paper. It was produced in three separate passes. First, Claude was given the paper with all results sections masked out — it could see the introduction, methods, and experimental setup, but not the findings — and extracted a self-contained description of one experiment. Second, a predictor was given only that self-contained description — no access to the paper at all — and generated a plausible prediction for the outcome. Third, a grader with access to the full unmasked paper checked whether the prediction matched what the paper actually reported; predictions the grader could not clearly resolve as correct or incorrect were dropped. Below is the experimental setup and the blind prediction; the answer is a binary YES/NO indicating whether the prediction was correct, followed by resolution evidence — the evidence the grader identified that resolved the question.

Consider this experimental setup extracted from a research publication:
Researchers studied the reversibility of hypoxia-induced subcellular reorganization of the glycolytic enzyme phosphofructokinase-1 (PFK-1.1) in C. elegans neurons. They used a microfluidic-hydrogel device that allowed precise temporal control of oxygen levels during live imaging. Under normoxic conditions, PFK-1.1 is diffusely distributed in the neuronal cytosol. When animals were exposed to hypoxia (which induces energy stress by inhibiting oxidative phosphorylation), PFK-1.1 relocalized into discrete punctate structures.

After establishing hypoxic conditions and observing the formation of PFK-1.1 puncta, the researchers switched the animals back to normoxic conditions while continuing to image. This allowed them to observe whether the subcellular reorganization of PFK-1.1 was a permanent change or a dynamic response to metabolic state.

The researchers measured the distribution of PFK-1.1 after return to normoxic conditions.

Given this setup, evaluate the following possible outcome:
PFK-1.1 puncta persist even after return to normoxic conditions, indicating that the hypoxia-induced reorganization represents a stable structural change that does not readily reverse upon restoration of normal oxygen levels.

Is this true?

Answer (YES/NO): NO